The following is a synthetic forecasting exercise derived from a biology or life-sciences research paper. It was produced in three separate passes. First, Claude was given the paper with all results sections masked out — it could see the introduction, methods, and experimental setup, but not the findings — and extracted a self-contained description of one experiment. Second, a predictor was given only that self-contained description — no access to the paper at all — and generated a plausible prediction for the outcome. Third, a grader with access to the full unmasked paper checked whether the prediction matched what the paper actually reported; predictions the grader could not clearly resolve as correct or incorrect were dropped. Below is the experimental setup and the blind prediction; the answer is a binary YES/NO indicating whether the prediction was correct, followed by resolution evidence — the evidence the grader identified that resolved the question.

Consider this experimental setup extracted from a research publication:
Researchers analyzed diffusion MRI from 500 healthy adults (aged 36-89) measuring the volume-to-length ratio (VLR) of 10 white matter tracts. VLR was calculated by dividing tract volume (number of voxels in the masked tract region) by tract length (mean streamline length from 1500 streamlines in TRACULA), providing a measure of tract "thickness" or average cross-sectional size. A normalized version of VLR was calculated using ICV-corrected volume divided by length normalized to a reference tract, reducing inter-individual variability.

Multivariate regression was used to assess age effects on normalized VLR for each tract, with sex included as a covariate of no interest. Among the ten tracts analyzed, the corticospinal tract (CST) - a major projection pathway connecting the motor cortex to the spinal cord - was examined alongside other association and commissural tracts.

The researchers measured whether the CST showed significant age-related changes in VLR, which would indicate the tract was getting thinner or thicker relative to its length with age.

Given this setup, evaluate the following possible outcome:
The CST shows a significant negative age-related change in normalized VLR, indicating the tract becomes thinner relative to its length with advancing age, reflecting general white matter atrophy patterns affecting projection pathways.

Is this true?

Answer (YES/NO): NO